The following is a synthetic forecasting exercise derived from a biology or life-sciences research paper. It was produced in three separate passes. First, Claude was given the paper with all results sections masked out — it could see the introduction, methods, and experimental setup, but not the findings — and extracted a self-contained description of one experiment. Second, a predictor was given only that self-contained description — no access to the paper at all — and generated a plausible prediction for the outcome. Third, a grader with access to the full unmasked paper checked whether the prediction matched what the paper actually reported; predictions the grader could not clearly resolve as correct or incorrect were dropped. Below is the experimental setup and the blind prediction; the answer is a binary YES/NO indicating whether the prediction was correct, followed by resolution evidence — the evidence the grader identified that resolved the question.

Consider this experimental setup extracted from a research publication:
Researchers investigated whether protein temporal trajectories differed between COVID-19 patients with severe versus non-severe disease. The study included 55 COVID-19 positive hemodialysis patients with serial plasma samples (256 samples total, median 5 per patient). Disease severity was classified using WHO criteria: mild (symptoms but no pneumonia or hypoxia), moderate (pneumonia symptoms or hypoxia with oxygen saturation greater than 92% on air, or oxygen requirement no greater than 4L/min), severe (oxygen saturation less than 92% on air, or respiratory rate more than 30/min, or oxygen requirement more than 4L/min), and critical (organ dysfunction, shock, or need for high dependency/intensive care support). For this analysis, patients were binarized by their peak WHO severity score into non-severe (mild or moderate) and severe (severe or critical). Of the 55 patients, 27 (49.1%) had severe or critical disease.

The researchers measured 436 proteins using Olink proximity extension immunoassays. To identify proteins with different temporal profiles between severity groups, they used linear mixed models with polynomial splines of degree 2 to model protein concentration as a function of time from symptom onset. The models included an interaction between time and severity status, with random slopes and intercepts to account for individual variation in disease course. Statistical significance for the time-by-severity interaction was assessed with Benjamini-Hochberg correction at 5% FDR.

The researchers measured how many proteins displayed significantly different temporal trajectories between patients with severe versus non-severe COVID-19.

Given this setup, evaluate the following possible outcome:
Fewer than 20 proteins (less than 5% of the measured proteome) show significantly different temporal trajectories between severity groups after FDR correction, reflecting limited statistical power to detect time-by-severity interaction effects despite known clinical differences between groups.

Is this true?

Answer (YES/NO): NO